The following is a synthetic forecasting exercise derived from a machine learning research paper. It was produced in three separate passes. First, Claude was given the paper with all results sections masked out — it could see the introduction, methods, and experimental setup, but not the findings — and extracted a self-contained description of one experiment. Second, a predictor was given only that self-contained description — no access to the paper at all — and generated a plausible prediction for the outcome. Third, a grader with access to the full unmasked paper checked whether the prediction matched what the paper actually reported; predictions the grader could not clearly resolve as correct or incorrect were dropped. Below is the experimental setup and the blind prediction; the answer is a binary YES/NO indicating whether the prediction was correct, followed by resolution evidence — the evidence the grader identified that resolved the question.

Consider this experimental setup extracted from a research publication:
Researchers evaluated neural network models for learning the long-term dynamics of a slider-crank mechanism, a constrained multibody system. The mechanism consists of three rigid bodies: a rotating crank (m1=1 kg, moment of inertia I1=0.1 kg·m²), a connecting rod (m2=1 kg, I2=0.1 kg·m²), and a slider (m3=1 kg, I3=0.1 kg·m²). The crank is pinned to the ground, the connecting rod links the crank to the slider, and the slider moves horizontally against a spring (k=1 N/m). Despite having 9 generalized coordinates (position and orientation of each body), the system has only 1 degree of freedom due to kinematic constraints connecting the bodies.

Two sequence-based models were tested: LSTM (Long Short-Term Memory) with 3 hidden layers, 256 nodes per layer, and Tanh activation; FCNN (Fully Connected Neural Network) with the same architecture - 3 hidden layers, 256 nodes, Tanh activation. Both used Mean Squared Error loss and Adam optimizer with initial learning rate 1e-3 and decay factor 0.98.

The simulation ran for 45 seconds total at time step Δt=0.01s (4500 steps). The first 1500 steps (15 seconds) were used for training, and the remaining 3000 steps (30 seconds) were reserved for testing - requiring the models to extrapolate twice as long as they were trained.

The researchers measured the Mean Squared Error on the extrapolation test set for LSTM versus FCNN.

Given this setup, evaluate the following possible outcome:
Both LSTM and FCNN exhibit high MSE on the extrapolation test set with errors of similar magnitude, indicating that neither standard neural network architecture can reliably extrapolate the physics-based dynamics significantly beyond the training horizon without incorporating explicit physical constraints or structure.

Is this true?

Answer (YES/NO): NO